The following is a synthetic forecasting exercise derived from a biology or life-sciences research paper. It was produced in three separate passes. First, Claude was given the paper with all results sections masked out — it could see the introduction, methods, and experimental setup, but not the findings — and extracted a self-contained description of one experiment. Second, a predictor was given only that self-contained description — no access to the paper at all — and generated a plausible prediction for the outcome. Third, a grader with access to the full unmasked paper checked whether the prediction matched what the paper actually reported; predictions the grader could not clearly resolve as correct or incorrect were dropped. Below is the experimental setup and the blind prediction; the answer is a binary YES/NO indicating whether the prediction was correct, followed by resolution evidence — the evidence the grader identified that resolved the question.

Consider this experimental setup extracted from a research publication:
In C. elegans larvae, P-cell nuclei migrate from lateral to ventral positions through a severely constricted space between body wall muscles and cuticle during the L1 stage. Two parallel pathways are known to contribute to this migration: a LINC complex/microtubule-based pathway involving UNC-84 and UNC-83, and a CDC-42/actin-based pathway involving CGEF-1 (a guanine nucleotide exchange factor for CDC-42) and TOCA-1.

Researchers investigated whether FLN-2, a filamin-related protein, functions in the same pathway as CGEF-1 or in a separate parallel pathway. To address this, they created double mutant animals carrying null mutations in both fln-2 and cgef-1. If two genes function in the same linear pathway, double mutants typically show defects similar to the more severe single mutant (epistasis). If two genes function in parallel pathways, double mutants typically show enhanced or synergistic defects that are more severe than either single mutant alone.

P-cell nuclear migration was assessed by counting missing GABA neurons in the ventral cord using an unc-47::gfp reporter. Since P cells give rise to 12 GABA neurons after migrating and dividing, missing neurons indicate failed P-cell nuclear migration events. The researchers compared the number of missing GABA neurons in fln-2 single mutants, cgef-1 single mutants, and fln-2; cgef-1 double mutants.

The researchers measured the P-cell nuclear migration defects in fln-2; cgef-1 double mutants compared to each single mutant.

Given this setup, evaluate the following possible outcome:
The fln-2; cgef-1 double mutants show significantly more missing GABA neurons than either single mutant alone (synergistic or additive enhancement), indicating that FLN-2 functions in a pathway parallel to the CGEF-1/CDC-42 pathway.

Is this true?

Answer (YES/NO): YES